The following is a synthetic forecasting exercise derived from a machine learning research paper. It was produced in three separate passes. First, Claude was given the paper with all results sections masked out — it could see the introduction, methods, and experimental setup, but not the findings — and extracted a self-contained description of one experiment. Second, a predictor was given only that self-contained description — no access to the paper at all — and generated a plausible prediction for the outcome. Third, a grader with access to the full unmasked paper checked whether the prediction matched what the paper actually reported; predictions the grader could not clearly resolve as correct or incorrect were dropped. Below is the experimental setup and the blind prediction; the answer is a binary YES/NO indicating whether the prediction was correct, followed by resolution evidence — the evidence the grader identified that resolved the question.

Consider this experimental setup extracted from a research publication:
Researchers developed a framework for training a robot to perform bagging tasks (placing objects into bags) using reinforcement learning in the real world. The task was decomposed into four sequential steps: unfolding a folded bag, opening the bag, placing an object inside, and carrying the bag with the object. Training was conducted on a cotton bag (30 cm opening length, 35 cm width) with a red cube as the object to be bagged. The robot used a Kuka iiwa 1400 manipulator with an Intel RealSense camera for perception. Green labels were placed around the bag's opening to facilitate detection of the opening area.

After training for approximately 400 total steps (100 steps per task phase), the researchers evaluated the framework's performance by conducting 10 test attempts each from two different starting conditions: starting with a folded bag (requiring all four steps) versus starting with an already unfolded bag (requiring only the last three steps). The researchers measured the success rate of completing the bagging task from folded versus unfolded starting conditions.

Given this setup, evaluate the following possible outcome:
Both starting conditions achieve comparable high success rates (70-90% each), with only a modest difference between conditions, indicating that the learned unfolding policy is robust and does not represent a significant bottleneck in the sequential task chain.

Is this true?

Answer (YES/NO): NO